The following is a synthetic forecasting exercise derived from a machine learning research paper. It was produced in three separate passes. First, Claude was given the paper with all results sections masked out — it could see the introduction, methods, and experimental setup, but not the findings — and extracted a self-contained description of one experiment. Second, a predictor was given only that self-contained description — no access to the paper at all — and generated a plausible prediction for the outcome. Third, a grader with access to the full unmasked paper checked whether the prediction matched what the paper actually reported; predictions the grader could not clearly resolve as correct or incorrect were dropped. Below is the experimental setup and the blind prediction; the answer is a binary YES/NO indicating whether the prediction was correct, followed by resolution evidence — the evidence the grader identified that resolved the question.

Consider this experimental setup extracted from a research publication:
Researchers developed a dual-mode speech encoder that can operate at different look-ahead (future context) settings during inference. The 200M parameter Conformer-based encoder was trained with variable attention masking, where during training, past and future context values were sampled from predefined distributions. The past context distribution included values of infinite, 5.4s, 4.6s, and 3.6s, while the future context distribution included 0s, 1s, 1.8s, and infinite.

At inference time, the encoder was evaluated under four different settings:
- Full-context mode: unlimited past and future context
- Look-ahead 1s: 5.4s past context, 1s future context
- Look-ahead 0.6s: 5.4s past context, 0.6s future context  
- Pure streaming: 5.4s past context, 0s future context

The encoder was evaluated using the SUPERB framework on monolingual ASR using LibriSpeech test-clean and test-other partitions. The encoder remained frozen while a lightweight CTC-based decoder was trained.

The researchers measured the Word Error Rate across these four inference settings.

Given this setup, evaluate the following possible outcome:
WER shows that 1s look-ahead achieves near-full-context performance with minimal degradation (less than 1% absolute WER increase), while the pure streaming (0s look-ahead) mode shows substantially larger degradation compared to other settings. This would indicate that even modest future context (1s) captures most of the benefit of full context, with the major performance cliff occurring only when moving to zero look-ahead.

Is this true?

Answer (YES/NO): NO